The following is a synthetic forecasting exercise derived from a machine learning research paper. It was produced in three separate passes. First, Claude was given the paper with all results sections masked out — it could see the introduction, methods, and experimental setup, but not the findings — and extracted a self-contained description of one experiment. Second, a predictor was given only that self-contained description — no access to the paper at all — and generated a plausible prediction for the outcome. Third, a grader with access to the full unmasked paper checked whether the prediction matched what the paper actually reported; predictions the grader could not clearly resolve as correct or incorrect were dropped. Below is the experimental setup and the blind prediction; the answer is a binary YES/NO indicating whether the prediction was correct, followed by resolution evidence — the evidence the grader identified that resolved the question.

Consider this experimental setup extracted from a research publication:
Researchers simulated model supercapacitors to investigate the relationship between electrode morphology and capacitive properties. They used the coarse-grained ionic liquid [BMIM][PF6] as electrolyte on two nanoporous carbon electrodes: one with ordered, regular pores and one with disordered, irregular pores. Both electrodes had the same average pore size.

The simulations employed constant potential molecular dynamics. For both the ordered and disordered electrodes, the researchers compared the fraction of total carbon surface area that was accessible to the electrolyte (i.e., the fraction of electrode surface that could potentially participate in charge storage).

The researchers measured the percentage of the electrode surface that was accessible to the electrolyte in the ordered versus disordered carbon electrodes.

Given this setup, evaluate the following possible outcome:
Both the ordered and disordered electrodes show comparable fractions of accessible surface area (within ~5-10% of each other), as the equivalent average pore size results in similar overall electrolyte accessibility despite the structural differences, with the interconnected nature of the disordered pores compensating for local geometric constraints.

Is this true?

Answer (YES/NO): NO